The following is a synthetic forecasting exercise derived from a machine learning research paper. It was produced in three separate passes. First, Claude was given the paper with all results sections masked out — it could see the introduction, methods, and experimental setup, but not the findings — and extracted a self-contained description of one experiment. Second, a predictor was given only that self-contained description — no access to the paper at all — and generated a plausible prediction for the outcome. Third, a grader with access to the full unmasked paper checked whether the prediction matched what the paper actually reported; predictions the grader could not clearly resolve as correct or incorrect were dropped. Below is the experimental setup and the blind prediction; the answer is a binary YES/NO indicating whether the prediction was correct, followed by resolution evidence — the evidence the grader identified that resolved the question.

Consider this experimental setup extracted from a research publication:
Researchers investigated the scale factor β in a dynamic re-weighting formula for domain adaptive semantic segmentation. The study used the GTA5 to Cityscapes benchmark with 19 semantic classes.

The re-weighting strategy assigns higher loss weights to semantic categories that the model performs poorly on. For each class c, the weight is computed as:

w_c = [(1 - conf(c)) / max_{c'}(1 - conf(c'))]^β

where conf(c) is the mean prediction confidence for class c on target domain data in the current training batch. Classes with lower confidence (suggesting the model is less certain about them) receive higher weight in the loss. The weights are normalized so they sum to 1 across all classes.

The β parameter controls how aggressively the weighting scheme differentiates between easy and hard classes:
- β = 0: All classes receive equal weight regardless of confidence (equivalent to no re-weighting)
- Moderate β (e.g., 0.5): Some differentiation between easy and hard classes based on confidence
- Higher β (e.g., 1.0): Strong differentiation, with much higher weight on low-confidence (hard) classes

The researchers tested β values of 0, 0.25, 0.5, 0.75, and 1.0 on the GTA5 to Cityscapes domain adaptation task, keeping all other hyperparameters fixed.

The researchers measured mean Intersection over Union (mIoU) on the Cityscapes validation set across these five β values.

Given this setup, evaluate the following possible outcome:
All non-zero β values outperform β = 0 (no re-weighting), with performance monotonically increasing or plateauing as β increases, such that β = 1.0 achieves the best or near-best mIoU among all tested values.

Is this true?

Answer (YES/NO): NO